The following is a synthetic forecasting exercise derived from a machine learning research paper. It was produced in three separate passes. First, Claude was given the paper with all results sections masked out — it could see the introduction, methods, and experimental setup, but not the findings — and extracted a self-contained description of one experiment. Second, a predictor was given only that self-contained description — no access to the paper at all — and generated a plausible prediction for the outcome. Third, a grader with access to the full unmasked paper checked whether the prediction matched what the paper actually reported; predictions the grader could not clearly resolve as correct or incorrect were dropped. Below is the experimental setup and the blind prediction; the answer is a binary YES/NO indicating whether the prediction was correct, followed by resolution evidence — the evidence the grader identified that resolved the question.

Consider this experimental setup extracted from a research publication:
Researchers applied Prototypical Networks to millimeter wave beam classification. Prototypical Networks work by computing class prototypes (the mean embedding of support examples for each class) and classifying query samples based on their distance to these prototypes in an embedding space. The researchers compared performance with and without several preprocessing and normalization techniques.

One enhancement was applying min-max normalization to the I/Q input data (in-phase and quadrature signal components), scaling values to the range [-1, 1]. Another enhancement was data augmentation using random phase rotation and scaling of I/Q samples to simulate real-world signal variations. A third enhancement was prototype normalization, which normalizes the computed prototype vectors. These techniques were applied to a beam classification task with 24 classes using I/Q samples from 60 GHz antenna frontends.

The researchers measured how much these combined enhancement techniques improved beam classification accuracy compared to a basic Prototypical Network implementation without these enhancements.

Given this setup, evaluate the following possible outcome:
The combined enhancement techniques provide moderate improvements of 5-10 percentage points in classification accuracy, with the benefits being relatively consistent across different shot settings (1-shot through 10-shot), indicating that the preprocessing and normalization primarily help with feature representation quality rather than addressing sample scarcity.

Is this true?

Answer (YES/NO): NO